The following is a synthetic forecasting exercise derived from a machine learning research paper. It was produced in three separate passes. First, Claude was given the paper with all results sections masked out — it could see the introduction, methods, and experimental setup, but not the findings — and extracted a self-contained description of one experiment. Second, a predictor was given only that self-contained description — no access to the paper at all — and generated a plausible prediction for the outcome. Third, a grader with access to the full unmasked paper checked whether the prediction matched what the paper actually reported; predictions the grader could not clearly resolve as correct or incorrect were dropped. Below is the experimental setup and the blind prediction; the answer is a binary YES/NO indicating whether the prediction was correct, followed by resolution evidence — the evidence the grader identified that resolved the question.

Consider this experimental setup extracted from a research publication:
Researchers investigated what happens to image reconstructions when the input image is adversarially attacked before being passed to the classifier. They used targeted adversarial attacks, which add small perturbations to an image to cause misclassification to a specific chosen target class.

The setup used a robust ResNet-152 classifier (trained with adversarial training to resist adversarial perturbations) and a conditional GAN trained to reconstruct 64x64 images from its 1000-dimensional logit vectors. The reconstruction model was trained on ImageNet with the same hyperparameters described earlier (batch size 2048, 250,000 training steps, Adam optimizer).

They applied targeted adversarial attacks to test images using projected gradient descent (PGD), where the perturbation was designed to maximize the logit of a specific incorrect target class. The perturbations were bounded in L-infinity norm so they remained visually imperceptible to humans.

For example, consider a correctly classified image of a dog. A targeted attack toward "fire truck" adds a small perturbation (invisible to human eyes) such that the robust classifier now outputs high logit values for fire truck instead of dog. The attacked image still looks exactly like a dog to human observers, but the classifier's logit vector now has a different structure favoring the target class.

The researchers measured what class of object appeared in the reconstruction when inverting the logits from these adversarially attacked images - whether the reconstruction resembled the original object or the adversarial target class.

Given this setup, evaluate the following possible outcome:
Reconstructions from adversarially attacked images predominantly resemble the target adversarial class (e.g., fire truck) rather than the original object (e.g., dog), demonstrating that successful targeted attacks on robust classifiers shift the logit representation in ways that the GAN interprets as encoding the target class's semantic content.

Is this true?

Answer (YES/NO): NO